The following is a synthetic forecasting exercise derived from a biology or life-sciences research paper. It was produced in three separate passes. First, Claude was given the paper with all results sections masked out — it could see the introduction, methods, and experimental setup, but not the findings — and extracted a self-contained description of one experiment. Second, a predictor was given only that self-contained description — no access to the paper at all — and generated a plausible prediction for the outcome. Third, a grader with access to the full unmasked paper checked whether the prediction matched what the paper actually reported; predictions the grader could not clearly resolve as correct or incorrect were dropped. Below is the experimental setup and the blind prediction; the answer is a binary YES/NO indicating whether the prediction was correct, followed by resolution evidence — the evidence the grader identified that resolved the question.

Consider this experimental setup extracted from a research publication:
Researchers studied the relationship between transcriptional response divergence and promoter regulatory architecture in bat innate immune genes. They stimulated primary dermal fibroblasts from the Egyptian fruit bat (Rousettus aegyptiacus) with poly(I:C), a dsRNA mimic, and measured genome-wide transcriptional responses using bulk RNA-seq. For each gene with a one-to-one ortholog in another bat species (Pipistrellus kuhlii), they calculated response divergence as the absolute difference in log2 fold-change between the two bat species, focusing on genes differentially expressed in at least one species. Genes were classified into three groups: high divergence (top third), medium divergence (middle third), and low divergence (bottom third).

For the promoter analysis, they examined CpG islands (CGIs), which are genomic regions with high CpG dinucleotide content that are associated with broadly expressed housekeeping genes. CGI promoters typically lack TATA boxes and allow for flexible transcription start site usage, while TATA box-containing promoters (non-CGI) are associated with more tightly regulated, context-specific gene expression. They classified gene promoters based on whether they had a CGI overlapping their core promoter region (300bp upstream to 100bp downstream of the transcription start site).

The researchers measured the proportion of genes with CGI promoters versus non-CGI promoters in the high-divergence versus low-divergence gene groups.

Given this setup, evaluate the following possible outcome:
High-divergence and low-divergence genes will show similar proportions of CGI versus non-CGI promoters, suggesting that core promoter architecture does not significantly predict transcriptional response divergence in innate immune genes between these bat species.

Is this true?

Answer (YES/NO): NO